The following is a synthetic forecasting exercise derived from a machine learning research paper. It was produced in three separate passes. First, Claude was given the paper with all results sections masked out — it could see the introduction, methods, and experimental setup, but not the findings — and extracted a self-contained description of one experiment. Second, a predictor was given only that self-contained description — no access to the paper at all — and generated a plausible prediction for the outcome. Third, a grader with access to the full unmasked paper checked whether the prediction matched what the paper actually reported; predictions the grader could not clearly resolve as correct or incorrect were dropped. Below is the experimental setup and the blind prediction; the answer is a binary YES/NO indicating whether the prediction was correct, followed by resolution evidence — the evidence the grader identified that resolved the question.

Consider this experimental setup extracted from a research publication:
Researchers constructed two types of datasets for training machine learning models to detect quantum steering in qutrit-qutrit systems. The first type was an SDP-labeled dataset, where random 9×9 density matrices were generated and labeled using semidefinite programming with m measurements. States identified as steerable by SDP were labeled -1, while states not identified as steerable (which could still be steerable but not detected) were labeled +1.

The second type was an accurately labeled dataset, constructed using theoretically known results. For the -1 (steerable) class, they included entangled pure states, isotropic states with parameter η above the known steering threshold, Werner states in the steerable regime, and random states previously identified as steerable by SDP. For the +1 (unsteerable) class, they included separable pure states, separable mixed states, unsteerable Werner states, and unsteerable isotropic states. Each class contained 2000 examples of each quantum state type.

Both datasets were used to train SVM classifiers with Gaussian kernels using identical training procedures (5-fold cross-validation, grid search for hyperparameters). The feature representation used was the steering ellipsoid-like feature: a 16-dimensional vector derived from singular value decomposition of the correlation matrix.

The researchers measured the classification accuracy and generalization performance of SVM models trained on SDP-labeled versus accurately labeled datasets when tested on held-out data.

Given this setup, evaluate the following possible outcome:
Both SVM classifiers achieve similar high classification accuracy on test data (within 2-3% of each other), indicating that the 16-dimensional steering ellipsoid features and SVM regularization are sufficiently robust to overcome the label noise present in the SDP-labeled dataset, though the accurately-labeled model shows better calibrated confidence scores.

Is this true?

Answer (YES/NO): NO